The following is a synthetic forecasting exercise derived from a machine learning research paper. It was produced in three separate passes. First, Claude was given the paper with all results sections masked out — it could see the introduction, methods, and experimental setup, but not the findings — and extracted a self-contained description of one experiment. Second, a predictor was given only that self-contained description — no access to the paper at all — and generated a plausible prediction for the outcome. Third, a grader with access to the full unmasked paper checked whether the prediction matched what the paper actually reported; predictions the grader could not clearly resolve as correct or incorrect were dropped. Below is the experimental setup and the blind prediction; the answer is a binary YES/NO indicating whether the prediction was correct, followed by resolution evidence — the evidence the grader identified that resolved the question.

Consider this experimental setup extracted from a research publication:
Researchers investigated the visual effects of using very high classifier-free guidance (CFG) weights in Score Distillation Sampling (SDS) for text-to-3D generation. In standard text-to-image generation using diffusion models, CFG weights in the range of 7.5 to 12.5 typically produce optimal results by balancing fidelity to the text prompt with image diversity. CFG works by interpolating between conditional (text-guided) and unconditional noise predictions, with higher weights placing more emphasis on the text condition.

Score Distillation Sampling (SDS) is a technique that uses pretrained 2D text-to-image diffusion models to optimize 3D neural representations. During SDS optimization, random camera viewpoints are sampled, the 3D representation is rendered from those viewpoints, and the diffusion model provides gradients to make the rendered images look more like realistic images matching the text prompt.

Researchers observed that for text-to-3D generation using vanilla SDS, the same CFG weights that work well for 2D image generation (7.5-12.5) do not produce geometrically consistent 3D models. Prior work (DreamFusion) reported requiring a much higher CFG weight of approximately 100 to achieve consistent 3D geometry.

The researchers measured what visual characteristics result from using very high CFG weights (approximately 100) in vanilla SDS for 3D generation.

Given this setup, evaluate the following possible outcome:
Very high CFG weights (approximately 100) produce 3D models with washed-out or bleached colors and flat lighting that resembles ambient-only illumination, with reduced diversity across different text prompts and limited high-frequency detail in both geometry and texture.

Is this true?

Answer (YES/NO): NO